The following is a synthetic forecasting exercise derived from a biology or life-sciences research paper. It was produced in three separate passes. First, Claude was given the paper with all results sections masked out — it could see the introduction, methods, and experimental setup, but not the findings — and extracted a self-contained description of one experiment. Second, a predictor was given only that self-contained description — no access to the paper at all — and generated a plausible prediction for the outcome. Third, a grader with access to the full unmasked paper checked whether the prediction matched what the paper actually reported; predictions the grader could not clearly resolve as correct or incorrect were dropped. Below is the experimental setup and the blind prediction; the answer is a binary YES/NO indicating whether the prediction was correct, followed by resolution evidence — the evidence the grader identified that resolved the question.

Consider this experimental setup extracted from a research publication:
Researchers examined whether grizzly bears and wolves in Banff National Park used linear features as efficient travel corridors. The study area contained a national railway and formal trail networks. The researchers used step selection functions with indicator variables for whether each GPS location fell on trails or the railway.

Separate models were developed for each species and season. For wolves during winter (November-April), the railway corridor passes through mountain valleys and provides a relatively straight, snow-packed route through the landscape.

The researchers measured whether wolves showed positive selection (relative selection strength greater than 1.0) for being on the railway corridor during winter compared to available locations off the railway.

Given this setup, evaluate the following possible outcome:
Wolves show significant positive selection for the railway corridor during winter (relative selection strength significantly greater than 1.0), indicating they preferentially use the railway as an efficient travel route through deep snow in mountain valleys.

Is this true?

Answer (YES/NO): YES